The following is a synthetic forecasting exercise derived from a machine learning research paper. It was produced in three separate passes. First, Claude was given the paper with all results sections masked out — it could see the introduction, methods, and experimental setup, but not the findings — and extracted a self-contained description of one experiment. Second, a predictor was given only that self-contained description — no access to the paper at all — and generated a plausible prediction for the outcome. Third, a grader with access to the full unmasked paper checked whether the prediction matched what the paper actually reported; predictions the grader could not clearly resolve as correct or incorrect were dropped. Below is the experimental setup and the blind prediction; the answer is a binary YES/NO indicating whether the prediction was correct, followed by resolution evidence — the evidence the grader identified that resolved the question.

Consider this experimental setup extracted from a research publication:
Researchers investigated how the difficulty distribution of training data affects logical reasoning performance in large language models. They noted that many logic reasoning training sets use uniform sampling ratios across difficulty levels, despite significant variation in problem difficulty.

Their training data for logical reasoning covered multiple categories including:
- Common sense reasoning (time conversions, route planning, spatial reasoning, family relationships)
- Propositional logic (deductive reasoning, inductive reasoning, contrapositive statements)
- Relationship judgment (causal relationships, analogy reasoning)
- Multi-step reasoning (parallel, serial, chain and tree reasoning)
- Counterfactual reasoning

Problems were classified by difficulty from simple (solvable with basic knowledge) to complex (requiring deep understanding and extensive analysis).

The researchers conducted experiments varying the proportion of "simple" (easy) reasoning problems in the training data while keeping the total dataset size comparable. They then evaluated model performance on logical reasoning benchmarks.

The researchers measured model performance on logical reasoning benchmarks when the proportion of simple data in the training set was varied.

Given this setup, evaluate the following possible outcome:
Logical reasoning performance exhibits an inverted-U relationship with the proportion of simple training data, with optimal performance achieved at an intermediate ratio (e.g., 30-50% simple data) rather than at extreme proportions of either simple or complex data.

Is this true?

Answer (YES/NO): YES